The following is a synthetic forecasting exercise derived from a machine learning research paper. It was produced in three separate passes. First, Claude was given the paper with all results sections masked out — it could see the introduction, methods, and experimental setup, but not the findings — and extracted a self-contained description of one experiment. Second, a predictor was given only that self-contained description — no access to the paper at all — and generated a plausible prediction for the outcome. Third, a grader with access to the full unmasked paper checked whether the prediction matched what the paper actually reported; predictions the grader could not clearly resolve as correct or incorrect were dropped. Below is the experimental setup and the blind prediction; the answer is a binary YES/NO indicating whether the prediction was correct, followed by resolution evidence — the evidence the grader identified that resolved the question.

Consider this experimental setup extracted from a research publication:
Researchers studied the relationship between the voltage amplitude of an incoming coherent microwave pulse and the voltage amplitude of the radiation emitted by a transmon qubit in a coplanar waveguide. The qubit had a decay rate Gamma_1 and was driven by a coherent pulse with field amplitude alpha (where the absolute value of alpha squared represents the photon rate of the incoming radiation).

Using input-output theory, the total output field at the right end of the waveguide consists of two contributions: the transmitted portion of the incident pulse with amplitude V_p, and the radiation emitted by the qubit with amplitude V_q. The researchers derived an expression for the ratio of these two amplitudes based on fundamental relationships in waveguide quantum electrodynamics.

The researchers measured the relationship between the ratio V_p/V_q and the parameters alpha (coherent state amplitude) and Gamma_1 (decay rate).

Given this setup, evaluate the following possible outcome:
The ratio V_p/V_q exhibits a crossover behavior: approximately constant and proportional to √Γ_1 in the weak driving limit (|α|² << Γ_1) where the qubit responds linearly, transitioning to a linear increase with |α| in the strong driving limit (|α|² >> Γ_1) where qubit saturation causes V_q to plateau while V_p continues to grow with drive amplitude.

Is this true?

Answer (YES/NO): NO